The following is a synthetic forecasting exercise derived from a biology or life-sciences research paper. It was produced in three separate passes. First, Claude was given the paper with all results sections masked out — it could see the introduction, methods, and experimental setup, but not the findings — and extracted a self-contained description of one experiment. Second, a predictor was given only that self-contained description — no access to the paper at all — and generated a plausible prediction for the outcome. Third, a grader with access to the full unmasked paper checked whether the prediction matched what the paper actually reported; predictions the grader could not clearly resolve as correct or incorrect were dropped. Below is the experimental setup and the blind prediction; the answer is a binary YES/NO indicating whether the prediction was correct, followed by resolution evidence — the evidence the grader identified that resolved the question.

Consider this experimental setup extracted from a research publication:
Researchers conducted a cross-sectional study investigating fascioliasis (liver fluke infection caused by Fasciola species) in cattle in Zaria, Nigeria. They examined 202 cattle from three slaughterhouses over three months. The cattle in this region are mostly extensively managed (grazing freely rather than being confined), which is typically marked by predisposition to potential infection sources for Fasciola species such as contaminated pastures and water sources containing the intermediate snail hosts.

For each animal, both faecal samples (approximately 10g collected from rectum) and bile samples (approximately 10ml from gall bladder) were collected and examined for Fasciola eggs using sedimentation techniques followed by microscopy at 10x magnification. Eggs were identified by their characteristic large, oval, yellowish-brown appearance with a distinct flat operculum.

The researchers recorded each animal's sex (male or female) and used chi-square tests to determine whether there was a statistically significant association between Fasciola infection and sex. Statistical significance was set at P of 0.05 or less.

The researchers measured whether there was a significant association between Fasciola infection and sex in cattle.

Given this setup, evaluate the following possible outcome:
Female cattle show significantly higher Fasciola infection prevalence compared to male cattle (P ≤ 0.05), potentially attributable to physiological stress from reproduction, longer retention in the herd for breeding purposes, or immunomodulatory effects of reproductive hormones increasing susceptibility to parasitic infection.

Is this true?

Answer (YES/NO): NO